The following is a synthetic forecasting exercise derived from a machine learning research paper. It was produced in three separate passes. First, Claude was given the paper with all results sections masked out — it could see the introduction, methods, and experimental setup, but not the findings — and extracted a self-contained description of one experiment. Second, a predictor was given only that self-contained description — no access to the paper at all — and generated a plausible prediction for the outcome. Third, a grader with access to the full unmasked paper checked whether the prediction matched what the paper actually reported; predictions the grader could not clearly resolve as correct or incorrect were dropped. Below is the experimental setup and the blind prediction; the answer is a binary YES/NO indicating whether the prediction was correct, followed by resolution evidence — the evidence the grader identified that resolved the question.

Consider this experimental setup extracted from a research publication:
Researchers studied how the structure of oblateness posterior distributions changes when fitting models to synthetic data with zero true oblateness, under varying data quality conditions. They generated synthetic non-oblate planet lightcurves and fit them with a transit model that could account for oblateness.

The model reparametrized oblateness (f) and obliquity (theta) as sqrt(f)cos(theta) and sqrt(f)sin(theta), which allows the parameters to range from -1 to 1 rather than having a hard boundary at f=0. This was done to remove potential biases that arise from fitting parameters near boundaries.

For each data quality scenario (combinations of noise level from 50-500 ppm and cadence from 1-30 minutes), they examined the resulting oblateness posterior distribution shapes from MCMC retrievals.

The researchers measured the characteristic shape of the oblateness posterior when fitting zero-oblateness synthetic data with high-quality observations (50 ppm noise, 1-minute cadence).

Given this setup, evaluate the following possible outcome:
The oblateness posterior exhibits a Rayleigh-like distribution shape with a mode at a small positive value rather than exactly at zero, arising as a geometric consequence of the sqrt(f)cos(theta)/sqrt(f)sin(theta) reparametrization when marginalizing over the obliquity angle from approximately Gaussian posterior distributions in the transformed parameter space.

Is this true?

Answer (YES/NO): NO